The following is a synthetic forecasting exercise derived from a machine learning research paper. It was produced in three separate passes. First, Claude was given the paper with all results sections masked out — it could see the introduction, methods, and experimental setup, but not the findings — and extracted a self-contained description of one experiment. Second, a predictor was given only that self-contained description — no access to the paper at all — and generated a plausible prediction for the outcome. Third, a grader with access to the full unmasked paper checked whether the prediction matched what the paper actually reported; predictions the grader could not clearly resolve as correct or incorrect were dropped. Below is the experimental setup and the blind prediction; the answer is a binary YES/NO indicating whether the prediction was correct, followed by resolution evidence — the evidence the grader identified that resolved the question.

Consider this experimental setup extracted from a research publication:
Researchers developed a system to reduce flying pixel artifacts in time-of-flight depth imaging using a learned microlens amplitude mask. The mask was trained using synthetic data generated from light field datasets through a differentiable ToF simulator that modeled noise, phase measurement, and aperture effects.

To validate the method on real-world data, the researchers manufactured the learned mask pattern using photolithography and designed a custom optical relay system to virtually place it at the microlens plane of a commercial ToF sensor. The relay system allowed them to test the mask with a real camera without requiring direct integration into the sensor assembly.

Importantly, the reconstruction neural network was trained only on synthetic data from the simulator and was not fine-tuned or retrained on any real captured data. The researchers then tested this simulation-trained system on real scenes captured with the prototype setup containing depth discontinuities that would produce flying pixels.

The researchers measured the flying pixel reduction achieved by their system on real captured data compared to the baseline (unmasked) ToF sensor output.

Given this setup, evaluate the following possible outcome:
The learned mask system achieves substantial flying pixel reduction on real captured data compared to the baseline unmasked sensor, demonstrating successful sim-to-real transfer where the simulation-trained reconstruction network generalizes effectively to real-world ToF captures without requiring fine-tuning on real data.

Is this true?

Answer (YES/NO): YES